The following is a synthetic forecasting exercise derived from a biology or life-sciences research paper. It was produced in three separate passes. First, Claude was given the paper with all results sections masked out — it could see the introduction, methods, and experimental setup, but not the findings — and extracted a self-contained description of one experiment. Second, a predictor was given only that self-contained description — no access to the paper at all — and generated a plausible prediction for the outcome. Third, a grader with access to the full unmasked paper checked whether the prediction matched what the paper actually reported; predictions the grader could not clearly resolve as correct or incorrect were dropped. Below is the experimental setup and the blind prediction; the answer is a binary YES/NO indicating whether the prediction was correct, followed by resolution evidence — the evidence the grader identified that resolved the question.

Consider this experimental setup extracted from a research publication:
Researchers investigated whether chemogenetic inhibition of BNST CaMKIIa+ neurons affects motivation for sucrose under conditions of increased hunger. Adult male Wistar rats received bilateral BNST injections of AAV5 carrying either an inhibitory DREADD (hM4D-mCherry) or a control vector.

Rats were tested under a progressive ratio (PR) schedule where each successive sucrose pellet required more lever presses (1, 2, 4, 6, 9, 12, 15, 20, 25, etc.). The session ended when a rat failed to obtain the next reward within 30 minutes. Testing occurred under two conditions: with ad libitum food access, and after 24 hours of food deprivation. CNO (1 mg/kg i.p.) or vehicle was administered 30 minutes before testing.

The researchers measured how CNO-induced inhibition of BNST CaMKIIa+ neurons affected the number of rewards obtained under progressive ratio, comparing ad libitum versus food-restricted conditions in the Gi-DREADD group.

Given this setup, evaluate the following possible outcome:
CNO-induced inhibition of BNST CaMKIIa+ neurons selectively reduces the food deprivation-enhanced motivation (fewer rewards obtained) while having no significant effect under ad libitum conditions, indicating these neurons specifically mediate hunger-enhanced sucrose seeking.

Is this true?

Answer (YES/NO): NO